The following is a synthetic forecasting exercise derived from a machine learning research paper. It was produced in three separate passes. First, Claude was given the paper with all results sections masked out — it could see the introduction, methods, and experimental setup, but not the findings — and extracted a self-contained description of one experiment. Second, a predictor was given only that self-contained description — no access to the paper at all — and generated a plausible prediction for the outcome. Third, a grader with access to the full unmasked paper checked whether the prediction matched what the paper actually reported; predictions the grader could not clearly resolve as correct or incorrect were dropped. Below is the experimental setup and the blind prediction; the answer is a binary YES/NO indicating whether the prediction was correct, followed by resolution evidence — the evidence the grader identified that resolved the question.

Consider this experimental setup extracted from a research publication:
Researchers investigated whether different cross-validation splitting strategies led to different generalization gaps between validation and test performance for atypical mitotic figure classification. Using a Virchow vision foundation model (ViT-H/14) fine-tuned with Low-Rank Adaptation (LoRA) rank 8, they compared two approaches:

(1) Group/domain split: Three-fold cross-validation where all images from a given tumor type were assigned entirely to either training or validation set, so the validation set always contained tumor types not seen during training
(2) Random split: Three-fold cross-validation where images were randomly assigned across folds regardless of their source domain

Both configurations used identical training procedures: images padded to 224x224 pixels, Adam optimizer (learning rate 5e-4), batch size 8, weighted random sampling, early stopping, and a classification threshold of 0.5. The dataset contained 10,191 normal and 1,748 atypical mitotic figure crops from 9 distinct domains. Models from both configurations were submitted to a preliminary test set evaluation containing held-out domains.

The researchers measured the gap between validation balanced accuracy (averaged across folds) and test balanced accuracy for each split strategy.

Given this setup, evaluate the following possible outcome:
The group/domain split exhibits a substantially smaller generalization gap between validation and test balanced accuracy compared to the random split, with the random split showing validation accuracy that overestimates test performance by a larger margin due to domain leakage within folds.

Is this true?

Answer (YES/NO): NO